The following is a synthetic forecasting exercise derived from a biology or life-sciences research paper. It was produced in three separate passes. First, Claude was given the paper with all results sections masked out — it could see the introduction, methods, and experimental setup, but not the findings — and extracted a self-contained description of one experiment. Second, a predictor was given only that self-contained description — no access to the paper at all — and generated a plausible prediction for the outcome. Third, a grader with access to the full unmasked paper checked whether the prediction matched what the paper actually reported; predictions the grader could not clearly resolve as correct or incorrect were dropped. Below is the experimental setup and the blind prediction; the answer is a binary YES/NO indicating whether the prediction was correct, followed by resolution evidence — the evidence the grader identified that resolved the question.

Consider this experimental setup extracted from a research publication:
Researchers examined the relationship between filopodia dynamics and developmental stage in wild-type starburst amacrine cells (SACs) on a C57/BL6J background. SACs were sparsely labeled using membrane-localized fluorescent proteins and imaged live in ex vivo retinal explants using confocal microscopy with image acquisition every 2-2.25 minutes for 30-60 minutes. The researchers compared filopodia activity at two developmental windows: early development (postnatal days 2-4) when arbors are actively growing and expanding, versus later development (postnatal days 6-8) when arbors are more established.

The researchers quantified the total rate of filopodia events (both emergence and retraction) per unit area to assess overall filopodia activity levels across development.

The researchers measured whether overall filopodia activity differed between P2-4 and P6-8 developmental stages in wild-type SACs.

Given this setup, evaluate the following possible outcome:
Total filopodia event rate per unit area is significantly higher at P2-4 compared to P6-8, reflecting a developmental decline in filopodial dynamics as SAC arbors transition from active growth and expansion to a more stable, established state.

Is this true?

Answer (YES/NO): YES